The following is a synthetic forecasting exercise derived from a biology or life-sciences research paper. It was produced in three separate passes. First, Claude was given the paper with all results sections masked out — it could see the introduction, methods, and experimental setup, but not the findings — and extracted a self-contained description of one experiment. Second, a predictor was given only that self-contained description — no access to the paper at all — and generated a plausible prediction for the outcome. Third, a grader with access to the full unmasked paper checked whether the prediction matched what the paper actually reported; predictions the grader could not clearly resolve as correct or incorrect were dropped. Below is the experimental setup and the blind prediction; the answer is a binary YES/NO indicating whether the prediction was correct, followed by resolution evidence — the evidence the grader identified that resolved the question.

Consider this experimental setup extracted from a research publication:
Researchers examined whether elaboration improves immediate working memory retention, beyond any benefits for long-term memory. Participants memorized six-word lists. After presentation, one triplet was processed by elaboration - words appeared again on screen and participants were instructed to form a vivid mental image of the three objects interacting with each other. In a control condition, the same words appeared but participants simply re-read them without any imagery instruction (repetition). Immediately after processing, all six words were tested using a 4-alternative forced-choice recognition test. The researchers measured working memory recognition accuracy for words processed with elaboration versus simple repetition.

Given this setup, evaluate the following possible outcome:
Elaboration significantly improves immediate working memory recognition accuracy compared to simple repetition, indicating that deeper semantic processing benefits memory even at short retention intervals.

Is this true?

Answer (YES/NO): NO